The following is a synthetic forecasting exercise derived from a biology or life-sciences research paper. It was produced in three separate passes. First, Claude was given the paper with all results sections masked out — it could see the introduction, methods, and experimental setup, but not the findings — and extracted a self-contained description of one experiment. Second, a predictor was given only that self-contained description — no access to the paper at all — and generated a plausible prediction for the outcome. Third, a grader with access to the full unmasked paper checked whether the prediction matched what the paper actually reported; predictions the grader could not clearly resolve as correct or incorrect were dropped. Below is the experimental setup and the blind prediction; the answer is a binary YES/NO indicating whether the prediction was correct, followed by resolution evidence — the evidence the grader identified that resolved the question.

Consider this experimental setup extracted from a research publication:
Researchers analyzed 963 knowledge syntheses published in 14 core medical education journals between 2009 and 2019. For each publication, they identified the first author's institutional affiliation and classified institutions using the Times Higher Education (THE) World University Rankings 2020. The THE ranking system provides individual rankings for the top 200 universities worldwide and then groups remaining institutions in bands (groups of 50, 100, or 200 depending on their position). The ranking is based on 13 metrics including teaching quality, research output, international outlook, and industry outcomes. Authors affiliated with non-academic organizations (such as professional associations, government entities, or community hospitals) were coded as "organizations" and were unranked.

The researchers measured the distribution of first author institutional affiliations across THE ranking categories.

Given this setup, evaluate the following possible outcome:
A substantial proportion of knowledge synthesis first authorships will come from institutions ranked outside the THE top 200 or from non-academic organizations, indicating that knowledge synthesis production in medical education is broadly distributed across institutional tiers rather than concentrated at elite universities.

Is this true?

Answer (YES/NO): NO